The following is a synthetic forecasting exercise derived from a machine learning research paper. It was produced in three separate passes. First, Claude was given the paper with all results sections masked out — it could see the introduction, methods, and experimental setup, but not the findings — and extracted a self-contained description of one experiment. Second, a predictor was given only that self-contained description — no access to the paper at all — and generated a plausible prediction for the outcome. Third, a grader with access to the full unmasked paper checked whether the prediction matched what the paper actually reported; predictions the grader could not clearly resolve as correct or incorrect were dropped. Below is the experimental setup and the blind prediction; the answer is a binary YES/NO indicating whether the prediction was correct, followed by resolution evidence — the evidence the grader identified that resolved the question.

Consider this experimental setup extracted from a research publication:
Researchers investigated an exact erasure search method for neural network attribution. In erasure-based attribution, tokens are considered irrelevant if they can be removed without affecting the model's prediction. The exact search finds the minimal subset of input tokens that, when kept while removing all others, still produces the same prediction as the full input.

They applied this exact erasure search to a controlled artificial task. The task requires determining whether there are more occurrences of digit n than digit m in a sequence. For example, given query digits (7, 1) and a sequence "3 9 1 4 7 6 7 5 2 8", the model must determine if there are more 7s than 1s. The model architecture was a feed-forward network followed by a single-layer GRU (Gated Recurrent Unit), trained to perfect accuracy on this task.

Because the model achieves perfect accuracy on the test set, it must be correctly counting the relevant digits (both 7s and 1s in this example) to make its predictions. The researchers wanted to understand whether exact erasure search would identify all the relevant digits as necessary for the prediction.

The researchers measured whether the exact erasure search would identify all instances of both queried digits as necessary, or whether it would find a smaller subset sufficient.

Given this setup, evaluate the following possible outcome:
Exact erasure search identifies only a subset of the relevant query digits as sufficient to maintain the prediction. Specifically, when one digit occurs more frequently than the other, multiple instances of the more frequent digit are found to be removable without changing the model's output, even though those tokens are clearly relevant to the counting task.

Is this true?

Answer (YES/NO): YES